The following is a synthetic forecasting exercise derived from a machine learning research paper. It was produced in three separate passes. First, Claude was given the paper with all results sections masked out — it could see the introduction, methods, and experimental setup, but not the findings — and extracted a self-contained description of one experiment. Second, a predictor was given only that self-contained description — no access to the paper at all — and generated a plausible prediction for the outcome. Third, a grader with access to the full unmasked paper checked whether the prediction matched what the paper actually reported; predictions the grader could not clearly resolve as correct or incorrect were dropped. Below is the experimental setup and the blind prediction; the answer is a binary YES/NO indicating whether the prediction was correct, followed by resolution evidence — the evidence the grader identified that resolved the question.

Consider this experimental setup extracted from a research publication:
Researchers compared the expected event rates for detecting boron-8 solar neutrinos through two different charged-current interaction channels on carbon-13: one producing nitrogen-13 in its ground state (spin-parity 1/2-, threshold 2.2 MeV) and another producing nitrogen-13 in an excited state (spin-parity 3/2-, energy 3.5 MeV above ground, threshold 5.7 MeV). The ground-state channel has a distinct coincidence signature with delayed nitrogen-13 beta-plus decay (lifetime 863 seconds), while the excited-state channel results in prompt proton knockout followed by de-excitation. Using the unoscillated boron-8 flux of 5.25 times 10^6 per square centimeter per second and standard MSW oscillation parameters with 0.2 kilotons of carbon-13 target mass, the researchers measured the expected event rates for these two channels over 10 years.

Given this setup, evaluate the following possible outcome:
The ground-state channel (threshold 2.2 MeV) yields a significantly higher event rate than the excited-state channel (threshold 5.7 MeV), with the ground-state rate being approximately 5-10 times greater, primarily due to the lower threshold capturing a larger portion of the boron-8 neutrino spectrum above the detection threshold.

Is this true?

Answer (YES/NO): NO